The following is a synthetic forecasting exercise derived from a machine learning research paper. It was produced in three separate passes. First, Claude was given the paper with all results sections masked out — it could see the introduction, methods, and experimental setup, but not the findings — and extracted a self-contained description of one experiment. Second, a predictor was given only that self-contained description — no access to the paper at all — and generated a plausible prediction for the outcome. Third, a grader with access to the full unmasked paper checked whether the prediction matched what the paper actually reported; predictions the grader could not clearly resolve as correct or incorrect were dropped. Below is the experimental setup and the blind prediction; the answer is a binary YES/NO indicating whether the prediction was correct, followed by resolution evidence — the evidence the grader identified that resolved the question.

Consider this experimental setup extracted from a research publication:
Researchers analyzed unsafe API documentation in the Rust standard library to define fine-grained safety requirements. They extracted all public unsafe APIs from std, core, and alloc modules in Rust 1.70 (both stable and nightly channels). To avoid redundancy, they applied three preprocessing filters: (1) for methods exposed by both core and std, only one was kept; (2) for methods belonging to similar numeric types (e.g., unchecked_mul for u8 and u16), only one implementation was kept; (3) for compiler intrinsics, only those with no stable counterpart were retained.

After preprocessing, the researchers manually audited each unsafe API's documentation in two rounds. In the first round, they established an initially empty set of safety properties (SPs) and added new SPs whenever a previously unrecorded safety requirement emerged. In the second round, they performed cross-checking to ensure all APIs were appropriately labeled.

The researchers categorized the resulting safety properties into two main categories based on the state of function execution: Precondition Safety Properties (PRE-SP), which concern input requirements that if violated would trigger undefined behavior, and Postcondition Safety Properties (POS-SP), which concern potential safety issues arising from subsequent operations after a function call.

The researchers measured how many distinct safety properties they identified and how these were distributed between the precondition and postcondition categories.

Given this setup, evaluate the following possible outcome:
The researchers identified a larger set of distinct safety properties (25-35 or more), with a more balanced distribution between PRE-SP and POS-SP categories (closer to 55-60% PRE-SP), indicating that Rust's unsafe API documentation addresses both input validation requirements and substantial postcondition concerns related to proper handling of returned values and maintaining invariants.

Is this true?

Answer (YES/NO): NO